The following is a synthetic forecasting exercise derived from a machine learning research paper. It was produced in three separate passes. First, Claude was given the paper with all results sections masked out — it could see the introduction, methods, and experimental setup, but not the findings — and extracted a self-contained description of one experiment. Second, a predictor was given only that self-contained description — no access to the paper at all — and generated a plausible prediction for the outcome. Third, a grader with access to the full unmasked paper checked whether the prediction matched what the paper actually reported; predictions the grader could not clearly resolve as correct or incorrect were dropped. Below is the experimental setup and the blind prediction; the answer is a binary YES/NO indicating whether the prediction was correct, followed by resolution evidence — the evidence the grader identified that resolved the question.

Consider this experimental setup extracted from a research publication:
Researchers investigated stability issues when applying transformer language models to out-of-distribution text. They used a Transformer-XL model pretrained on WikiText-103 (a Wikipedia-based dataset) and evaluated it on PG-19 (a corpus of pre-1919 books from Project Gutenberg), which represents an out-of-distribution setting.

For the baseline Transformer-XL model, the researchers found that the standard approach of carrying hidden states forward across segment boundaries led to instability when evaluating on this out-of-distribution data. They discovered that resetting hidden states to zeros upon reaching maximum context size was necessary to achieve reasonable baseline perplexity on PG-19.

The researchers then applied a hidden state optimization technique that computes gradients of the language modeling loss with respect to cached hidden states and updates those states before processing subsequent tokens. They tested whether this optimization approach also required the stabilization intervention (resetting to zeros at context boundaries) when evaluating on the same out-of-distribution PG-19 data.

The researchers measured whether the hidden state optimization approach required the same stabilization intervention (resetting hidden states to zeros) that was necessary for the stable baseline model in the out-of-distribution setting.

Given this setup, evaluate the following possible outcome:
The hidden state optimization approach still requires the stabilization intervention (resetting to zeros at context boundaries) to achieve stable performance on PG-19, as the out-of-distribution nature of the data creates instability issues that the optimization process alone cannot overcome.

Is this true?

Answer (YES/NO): NO